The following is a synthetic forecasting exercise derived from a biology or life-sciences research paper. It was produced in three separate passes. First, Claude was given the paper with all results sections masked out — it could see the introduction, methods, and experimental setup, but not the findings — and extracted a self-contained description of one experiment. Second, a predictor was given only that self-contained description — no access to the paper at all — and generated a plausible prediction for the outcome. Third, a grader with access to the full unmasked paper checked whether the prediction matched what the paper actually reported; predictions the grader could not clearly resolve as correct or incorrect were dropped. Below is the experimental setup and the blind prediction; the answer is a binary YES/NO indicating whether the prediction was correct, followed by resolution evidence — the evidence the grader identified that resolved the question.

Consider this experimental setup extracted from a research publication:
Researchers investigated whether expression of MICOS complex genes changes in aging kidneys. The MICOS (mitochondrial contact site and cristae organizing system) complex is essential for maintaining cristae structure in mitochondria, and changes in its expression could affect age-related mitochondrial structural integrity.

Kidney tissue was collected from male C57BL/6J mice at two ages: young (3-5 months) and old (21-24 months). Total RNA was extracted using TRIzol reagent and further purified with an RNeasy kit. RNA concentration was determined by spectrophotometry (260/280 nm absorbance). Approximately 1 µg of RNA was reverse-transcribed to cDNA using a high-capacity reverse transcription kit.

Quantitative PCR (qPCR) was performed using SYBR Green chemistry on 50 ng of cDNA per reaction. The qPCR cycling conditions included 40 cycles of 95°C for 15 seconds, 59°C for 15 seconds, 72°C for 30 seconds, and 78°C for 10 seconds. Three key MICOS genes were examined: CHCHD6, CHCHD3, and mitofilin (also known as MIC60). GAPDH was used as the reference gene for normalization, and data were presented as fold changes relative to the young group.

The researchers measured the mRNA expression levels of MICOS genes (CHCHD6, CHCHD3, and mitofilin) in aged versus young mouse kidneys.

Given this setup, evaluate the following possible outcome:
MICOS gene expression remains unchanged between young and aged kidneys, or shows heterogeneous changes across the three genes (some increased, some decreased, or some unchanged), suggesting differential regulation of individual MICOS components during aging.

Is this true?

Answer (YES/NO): NO